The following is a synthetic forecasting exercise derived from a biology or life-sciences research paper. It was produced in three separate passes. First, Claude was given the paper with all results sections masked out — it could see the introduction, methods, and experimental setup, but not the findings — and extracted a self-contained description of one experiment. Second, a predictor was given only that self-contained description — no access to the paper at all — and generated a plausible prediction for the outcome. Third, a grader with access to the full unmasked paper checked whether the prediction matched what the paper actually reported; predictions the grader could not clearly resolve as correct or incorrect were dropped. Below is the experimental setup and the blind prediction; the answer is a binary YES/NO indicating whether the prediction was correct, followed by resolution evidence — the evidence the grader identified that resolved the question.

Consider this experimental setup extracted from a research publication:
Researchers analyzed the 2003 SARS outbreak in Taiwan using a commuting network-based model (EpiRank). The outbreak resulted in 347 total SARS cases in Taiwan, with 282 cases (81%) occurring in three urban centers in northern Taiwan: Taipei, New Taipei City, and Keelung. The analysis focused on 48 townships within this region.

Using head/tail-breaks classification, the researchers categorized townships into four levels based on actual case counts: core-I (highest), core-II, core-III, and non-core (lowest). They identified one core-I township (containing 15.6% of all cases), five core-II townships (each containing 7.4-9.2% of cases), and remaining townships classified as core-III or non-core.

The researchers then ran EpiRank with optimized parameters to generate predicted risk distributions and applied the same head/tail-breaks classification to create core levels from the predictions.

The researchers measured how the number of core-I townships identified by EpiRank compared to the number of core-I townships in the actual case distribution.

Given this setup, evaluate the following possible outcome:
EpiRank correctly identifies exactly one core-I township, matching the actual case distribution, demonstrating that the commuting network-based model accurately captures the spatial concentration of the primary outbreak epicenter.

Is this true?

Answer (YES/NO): NO